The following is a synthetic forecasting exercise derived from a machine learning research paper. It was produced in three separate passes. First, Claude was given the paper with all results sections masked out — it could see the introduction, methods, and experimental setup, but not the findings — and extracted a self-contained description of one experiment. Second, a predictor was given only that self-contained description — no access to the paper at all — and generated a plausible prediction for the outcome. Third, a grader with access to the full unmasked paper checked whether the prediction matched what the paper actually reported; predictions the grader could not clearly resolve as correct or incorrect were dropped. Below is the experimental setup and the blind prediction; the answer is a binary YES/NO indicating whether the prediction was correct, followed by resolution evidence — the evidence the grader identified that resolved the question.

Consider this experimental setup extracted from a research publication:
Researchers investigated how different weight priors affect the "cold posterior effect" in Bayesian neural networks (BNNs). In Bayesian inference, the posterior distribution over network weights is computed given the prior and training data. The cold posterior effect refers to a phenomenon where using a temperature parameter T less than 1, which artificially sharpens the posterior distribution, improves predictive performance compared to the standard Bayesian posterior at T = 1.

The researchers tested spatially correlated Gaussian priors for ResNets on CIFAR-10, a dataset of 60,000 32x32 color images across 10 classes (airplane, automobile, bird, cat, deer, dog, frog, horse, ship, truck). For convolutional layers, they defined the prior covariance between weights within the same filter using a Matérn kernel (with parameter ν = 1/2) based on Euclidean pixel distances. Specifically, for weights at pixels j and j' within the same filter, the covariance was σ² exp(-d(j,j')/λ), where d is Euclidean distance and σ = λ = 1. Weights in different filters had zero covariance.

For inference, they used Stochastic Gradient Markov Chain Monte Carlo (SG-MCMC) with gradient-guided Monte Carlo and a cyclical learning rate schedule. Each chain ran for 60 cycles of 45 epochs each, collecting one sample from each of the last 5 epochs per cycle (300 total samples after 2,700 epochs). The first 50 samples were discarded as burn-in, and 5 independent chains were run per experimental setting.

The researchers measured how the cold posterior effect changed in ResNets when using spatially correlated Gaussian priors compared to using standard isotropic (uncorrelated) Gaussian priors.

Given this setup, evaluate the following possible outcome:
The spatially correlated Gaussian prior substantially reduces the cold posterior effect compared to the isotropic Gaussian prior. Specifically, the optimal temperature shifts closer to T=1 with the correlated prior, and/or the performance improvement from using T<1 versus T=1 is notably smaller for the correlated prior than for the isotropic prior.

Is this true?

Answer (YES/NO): NO